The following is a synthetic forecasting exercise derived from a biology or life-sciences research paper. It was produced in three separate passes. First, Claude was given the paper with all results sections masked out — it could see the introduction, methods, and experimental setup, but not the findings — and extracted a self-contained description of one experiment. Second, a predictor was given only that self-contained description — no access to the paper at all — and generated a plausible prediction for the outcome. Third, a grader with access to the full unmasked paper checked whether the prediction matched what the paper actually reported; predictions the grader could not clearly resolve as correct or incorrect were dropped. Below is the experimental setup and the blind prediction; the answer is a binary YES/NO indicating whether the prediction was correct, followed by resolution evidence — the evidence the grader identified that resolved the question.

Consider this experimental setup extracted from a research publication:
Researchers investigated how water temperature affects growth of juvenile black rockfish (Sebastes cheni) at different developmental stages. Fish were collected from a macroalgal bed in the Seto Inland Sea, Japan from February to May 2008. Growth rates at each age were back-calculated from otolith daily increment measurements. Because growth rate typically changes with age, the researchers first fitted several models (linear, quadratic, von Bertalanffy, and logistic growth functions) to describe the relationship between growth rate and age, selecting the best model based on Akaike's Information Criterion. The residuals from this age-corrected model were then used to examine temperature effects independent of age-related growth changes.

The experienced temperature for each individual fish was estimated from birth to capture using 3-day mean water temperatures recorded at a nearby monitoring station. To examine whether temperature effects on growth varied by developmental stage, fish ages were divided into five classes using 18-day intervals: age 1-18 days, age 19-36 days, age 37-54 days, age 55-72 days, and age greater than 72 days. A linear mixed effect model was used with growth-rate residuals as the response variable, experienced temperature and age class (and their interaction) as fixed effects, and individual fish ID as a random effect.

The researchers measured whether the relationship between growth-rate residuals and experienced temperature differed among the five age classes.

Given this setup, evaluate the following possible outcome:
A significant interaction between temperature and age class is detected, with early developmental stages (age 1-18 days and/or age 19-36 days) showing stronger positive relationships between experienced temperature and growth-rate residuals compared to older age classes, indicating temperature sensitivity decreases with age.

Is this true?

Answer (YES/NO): NO